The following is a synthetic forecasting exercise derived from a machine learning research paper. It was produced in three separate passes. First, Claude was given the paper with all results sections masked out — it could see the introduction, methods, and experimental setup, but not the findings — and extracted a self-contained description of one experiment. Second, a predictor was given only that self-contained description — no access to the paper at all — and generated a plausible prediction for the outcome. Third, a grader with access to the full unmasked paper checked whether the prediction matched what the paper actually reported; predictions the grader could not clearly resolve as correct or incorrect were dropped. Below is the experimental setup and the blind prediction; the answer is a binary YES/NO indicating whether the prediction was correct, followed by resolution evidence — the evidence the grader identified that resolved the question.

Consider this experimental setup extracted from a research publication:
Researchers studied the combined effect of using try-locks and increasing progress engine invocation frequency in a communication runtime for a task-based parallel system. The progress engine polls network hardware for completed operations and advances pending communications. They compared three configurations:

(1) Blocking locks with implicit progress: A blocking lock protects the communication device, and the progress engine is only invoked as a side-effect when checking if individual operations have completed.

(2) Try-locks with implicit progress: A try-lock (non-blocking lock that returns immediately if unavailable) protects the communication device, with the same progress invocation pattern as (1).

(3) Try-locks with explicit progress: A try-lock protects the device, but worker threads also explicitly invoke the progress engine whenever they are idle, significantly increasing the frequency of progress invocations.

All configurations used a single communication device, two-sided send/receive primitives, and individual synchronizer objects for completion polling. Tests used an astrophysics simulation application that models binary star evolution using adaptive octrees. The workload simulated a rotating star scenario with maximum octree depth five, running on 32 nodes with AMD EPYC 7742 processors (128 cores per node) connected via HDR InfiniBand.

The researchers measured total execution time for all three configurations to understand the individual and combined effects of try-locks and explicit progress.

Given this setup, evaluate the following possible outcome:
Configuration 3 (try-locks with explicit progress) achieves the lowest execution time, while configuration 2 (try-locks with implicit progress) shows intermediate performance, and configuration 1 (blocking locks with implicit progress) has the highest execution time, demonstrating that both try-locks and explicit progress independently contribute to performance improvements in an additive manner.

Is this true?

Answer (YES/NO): YES